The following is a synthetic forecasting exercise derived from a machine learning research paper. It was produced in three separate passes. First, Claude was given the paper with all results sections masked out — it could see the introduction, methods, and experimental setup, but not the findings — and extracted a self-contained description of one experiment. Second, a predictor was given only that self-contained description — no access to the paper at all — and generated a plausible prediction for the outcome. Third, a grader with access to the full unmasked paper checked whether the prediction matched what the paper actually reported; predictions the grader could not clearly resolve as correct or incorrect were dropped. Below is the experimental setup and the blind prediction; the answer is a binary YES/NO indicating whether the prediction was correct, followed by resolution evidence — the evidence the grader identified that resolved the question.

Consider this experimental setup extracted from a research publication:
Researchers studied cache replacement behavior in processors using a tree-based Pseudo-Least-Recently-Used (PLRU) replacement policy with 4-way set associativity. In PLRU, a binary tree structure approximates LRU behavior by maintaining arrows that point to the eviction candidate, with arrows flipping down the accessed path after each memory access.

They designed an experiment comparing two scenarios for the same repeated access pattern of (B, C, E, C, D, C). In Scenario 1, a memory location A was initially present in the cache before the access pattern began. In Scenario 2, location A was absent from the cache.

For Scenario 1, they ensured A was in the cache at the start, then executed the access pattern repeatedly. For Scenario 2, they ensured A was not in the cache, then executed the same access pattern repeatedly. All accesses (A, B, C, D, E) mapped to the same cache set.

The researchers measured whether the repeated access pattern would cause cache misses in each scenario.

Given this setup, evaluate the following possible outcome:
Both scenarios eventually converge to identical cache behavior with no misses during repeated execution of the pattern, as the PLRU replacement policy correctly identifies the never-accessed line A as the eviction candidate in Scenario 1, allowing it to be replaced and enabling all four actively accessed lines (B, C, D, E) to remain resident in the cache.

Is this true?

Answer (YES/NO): NO